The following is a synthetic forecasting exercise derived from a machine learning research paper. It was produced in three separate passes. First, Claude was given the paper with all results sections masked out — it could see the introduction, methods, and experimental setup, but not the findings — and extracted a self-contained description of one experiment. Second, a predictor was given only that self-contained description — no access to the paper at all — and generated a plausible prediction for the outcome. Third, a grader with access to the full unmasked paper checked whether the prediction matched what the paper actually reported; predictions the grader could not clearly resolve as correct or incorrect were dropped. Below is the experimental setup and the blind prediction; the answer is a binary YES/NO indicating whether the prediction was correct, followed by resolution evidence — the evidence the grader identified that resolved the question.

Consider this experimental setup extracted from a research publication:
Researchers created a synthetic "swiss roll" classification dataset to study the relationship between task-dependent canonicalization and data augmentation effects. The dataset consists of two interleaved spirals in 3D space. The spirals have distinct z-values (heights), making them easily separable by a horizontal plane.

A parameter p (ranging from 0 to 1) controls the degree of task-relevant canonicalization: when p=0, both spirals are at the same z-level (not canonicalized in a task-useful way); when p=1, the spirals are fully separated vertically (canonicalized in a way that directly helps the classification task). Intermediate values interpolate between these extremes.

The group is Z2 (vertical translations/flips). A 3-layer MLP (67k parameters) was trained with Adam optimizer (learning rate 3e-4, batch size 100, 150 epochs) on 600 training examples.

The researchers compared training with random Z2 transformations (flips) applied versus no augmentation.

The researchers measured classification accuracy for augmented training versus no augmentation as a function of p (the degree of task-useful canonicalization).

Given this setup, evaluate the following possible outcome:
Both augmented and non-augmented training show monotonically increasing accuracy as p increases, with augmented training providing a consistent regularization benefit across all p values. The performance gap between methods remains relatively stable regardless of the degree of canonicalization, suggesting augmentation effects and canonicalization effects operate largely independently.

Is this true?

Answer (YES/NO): NO